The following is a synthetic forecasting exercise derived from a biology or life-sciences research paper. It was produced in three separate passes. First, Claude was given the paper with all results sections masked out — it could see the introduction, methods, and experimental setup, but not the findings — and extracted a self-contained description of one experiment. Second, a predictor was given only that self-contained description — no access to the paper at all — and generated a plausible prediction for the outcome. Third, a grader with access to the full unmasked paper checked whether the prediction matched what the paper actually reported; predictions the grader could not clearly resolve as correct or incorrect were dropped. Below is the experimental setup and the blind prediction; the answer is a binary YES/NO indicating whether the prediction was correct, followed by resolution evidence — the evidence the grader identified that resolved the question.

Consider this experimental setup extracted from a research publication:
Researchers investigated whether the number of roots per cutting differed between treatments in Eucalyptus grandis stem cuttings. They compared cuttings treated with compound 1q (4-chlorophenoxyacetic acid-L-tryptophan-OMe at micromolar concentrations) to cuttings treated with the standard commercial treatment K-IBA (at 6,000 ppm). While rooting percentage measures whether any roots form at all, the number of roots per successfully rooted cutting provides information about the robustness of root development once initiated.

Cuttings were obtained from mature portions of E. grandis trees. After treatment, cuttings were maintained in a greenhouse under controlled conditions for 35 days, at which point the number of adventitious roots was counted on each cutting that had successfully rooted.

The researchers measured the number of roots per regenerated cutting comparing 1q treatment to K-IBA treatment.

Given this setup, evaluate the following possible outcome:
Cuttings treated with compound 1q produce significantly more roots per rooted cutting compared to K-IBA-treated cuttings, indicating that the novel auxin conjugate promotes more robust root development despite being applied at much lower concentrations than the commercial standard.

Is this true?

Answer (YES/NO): NO